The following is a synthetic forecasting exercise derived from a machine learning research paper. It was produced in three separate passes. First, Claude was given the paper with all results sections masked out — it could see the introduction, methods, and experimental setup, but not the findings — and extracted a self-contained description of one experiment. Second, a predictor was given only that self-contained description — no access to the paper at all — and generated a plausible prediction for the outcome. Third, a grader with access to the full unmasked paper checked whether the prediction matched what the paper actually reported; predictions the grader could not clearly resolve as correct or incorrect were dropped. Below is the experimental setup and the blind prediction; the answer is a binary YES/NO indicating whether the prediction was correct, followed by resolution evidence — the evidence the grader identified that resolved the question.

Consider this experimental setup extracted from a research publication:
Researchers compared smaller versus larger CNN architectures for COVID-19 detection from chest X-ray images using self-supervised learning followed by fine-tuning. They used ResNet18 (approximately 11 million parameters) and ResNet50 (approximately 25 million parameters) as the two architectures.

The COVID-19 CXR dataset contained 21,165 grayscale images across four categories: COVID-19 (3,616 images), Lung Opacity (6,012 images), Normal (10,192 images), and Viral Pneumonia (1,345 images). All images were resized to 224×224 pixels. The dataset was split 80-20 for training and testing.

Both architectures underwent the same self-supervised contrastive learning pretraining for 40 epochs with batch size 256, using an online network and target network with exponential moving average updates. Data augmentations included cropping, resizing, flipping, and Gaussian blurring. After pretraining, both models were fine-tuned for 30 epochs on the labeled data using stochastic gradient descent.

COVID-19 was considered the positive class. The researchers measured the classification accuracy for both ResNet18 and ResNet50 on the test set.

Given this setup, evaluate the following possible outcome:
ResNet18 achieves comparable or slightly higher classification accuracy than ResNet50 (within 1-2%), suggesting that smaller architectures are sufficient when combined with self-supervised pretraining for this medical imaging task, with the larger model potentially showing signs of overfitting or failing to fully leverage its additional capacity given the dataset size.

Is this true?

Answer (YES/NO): NO